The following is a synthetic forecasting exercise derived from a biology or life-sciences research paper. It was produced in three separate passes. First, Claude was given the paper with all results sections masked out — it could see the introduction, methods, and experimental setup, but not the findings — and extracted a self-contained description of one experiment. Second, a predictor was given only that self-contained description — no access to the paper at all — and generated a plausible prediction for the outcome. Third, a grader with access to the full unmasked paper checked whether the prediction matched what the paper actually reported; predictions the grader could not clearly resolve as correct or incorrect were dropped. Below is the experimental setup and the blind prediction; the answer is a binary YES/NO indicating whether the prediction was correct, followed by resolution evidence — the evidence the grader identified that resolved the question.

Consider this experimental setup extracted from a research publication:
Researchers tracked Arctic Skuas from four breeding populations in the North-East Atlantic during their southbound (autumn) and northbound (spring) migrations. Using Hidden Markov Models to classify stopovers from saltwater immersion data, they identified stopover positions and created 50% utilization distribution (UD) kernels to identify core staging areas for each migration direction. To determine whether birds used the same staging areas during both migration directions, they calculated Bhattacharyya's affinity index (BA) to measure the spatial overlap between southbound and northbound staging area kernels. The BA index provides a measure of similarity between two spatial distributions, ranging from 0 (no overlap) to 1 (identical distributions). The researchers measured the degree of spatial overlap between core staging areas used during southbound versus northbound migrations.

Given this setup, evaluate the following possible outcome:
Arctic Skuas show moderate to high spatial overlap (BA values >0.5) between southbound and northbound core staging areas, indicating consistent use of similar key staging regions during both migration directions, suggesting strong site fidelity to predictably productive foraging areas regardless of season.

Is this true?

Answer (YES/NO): YES